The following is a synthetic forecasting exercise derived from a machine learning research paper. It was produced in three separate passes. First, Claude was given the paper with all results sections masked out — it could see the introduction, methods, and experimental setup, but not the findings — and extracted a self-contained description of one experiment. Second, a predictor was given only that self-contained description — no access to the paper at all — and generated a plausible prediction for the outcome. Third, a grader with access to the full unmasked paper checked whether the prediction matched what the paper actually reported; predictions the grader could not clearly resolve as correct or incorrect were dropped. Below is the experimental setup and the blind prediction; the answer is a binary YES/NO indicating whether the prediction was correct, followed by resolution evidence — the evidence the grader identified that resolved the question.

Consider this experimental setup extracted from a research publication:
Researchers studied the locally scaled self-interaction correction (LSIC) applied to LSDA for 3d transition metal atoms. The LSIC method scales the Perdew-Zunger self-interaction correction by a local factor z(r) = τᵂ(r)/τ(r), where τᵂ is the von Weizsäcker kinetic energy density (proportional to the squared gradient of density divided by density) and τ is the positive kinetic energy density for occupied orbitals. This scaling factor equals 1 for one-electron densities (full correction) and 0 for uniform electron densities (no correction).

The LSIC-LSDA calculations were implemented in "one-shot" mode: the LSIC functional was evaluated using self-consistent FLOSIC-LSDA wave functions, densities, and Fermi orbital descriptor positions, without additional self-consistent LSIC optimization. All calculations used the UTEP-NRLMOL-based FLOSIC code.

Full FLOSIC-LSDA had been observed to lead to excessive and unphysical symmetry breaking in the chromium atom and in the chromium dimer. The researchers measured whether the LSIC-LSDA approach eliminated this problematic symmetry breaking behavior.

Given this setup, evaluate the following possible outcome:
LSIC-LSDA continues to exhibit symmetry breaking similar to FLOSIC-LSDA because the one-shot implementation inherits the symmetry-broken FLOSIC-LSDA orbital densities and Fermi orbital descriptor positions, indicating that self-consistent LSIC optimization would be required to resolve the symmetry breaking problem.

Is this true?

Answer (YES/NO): NO